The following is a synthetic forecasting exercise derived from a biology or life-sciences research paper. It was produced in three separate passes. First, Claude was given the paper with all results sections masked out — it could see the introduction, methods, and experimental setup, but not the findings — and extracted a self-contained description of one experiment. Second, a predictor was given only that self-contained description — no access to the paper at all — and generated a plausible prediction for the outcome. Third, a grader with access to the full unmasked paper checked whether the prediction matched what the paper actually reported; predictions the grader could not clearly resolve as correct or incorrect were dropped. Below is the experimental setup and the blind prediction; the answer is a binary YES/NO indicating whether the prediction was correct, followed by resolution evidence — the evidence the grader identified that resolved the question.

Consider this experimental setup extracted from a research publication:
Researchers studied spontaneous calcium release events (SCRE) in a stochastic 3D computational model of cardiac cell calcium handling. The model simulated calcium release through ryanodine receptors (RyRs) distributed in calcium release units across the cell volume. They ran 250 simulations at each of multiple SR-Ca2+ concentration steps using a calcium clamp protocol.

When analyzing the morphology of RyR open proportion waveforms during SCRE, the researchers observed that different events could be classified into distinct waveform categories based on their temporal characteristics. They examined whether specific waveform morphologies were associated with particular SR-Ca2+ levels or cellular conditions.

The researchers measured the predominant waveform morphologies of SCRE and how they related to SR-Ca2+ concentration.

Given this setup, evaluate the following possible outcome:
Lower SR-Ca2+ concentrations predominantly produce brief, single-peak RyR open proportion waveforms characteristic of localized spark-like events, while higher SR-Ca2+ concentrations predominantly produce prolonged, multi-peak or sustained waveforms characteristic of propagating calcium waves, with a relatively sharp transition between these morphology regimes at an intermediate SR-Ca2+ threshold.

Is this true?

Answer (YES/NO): NO